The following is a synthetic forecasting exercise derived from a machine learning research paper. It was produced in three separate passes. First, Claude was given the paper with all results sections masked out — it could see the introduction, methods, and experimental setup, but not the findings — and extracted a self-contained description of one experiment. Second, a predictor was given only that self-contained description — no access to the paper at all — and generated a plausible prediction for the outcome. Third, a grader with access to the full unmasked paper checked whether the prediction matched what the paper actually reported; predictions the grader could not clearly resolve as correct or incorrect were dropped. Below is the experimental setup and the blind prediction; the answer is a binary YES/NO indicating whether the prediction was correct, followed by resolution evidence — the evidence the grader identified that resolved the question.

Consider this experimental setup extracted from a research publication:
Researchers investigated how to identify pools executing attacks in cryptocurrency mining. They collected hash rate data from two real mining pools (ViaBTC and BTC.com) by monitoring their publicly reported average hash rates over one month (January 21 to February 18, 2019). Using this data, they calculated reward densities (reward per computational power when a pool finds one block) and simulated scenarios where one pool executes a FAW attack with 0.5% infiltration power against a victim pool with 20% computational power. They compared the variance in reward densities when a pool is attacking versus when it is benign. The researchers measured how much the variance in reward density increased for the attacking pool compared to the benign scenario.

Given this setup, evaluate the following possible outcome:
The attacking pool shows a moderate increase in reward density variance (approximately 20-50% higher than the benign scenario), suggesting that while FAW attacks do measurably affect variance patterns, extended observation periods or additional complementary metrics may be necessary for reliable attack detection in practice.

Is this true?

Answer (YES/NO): NO